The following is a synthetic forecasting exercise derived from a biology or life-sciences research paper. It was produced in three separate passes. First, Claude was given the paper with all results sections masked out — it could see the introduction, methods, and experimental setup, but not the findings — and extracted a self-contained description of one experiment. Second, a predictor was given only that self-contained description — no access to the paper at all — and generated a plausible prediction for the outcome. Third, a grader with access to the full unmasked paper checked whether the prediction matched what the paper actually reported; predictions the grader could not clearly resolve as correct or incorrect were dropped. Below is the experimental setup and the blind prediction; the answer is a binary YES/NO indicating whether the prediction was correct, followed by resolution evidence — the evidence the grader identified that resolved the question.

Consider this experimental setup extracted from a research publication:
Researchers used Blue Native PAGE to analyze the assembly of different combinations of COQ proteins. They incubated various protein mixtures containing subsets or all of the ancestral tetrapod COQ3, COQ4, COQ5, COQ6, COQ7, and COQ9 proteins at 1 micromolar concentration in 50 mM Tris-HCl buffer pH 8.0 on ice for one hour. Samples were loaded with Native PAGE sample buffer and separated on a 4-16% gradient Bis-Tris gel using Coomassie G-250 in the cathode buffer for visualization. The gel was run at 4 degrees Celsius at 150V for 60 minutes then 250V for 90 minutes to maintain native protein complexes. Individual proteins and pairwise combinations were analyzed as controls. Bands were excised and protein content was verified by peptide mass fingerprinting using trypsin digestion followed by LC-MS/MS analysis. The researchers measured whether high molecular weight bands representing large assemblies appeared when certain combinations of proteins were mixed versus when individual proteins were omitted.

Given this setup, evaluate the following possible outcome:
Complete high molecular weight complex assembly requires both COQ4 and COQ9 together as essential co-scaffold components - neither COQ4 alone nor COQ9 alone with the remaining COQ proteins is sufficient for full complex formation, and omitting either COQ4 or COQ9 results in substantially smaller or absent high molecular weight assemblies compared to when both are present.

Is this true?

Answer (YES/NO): NO